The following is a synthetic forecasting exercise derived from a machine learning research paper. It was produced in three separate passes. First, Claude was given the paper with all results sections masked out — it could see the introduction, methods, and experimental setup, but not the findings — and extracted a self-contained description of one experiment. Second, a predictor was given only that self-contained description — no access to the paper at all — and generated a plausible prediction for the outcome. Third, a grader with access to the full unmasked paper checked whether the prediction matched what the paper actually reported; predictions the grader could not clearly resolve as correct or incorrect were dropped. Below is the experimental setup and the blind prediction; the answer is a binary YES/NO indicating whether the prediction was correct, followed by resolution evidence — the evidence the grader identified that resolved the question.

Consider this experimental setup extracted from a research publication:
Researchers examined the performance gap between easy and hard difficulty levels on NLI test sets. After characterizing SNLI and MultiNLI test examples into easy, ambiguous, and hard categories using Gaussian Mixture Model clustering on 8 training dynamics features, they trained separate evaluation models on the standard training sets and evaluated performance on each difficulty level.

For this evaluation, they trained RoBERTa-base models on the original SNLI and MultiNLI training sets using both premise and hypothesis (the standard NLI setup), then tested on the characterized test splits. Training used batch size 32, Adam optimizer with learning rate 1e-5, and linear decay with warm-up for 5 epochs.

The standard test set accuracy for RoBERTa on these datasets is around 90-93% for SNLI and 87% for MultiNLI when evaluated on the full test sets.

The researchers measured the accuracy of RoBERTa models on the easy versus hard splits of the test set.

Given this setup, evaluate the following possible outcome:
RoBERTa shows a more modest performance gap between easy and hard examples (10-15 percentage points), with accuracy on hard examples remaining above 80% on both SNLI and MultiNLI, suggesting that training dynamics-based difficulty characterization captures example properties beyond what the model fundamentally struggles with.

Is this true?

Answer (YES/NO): NO